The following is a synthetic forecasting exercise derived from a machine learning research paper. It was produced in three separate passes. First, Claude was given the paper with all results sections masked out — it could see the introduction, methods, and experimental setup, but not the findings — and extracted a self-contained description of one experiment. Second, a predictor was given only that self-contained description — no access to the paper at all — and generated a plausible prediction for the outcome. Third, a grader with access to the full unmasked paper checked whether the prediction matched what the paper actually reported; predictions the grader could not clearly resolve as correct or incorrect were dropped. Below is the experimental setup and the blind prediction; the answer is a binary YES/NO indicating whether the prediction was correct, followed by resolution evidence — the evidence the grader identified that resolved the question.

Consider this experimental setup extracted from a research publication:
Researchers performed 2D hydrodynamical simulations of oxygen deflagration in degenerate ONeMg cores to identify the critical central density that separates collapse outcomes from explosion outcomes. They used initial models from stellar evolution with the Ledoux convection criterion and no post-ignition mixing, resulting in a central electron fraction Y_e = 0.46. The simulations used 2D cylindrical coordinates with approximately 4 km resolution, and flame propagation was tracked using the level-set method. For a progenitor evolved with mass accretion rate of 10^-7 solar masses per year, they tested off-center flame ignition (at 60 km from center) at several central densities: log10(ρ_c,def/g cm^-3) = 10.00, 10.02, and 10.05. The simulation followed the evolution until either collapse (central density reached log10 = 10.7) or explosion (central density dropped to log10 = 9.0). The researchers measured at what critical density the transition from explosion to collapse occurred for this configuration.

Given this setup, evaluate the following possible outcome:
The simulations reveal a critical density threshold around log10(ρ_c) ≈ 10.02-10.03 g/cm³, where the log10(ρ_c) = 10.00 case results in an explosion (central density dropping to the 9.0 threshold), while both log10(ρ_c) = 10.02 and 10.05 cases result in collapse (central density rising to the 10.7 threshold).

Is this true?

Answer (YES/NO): NO